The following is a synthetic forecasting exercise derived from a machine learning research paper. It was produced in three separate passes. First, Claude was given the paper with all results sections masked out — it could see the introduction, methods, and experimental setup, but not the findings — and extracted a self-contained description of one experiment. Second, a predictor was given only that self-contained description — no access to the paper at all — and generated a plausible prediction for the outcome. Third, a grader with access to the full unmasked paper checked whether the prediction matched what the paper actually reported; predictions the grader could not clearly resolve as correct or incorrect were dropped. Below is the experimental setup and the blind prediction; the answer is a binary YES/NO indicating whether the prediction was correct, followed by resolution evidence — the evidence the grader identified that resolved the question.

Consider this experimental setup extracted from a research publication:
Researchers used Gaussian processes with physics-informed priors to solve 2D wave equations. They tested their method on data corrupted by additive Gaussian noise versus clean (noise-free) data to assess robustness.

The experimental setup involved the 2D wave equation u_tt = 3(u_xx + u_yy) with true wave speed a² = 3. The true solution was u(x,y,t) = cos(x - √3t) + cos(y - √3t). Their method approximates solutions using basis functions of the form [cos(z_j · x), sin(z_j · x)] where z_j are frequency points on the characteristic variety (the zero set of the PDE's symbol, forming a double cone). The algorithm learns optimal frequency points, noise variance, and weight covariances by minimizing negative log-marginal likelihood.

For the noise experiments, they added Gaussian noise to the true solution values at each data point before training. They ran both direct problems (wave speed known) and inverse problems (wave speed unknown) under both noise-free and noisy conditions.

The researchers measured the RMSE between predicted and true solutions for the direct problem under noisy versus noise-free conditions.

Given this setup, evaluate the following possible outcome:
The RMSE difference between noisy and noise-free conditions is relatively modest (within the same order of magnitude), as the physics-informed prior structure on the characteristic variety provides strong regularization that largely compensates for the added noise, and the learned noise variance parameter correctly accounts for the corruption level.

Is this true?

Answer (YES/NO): NO